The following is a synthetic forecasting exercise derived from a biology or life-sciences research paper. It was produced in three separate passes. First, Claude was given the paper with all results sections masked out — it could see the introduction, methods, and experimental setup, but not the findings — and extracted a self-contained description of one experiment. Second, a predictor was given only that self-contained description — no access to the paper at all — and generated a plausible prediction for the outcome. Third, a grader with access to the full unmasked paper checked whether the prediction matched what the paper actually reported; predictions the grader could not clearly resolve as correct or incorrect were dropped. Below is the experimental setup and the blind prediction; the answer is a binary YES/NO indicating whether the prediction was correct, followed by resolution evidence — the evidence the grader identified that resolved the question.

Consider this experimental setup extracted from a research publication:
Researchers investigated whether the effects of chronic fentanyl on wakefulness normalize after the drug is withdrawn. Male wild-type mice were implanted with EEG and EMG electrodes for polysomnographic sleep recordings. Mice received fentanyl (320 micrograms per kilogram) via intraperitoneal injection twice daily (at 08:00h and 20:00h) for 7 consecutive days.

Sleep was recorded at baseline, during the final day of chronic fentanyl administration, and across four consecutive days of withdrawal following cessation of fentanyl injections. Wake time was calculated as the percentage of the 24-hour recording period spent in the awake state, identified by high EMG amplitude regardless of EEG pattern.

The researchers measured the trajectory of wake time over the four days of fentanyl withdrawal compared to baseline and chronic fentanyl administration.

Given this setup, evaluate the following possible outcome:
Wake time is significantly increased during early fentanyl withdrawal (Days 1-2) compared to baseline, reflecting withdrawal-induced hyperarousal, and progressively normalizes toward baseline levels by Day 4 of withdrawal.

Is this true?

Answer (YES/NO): NO